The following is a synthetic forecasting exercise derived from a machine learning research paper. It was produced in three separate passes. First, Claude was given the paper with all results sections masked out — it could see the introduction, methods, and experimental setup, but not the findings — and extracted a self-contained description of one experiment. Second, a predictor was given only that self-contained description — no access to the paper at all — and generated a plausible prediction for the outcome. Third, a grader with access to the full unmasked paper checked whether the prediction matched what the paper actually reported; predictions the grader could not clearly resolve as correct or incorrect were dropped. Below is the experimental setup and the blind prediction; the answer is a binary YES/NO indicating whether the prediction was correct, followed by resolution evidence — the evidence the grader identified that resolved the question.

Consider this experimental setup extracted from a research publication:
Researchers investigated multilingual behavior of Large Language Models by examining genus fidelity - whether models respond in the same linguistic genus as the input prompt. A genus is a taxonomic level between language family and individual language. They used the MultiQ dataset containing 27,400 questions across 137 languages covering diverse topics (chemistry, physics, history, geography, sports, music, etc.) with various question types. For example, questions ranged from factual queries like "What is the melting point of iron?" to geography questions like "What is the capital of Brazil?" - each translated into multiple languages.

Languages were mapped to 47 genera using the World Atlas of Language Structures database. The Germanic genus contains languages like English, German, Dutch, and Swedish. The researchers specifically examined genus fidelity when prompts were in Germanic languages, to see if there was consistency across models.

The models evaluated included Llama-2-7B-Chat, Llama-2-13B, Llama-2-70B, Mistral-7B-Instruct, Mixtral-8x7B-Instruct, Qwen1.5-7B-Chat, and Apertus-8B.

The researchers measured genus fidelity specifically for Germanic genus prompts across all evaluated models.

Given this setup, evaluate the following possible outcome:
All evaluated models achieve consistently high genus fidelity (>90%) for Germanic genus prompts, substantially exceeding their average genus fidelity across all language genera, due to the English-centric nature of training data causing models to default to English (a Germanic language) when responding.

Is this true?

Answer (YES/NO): NO